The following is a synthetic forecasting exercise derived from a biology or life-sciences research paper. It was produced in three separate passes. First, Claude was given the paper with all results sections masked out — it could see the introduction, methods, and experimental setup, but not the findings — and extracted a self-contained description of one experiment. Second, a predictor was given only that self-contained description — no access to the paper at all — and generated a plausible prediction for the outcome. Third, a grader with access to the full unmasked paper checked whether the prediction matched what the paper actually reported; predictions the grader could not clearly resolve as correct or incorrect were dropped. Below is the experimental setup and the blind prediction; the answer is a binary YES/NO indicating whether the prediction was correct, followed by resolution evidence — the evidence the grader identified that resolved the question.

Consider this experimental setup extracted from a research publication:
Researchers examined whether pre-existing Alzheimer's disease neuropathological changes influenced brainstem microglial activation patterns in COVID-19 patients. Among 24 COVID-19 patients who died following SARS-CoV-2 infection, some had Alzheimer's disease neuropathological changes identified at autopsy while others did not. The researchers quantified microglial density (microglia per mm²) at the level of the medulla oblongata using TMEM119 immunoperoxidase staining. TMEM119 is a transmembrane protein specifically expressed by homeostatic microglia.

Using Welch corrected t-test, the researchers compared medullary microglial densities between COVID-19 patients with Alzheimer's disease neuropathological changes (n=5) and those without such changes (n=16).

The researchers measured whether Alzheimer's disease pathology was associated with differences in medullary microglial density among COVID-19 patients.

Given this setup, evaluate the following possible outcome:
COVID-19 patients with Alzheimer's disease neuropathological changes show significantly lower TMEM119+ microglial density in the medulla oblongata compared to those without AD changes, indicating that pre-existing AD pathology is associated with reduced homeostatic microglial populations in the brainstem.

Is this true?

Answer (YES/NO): NO